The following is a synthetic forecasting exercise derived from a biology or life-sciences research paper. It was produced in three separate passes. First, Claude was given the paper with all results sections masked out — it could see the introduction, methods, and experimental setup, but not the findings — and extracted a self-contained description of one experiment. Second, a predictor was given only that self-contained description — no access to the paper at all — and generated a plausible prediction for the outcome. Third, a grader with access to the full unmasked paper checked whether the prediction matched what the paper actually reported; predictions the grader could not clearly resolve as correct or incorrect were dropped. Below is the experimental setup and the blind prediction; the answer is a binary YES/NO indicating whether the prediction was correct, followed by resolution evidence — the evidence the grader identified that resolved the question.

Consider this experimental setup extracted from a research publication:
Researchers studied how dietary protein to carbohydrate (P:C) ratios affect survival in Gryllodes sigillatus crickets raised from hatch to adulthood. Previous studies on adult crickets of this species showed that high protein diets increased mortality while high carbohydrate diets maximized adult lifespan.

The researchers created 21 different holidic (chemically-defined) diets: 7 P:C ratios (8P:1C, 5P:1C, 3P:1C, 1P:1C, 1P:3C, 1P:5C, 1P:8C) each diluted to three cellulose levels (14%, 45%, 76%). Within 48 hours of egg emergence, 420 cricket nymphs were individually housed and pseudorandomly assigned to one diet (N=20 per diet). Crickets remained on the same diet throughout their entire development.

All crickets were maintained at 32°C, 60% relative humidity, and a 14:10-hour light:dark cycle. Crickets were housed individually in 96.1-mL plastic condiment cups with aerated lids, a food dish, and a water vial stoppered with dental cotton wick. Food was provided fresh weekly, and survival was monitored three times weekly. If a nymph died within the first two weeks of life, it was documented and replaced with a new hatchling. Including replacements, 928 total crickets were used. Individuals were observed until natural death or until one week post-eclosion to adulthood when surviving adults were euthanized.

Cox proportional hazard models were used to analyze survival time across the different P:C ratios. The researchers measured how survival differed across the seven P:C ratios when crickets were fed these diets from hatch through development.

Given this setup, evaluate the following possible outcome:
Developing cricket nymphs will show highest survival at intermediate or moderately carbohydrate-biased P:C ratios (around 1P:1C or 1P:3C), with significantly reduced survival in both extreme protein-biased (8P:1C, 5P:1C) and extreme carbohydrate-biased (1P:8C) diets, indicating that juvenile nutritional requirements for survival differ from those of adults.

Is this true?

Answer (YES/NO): NO